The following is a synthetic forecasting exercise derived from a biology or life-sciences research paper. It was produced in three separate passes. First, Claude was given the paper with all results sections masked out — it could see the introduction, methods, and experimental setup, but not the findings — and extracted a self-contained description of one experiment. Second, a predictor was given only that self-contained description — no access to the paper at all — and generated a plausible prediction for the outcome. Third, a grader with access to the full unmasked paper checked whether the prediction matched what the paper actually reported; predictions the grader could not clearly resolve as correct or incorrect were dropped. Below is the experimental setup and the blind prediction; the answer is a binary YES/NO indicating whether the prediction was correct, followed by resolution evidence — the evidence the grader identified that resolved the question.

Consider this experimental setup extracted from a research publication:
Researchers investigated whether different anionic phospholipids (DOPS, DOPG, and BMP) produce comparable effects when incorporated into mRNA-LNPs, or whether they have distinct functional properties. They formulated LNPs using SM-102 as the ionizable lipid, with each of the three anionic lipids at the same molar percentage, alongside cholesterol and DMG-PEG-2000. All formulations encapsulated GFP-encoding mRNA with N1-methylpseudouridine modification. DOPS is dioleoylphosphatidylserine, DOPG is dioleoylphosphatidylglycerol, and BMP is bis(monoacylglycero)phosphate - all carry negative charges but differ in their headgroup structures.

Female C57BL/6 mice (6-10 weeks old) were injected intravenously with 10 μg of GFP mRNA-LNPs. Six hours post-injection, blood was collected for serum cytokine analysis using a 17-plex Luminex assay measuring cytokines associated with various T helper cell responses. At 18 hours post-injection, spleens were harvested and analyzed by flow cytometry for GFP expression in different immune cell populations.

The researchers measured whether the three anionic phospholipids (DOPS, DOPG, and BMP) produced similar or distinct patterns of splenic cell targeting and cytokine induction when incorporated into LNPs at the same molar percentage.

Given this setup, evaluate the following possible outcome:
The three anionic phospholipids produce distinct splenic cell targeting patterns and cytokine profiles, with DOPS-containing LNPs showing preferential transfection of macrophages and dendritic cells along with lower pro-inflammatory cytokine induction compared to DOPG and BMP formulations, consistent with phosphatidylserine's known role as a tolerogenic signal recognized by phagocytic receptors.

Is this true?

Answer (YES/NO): NO